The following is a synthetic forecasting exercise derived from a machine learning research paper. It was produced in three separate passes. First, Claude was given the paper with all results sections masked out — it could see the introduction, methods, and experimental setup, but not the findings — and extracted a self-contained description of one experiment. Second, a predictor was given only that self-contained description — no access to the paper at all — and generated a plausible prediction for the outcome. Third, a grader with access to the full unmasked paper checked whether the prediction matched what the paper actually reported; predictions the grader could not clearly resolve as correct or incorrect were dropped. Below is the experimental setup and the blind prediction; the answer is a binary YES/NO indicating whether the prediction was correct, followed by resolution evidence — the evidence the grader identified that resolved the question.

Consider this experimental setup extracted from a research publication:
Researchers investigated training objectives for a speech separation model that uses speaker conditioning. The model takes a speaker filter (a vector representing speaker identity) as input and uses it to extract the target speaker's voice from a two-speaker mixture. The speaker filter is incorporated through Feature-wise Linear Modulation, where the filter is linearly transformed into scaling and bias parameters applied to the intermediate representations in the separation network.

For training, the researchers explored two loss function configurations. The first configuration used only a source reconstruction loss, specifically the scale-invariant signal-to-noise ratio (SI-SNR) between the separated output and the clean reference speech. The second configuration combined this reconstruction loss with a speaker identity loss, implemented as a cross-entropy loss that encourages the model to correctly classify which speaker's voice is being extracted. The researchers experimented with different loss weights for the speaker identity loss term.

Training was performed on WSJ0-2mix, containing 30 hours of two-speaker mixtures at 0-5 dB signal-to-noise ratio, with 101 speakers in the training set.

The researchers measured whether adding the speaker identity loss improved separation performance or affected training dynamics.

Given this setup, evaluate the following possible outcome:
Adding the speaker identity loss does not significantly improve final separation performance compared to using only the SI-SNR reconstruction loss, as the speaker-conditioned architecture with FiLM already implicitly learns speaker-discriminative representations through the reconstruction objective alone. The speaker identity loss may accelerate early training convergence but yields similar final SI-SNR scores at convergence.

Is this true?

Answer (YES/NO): NO